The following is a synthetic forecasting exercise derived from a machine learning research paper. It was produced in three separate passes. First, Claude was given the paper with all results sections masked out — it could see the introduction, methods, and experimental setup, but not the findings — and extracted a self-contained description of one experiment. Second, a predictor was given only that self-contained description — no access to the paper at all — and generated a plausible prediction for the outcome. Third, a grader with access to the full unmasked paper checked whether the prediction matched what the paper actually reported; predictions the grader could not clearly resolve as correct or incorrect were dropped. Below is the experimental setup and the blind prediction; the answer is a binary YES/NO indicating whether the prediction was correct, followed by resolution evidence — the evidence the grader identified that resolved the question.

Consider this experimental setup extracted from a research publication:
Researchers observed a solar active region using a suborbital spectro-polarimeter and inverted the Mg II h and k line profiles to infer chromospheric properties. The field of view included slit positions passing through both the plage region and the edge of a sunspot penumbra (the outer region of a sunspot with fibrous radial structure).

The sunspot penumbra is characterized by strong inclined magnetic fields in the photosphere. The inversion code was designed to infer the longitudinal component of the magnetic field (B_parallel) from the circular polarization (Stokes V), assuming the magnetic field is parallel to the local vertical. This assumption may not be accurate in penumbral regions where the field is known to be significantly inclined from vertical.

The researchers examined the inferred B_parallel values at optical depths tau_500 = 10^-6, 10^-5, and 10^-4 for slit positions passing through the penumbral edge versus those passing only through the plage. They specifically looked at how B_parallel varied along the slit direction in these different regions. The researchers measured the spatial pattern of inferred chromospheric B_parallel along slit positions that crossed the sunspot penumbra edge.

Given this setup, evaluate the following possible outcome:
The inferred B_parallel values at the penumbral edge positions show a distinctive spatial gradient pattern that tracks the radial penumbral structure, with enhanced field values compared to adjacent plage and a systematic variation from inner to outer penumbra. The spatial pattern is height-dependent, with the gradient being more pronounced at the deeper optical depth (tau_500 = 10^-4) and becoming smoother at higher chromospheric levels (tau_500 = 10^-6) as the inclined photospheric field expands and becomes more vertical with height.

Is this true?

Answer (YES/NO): NO